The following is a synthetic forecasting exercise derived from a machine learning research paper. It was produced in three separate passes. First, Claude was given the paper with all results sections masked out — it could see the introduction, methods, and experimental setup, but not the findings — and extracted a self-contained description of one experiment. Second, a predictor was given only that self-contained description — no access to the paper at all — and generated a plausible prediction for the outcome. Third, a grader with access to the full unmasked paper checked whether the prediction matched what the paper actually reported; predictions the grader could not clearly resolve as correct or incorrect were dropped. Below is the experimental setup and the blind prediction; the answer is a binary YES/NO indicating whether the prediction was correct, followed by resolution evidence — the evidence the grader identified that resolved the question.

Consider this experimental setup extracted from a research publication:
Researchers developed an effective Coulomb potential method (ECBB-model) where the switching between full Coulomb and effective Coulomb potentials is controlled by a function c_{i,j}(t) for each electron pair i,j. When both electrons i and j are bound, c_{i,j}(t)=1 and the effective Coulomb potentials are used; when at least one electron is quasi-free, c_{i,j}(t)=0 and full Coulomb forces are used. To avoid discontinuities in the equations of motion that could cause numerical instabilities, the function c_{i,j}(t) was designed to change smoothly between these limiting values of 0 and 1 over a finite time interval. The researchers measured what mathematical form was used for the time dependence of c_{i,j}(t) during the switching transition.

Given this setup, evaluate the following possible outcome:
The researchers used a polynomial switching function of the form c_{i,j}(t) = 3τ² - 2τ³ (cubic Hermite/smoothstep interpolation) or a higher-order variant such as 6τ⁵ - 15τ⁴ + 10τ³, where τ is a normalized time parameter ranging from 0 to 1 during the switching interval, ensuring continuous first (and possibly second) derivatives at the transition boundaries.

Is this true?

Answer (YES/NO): NO